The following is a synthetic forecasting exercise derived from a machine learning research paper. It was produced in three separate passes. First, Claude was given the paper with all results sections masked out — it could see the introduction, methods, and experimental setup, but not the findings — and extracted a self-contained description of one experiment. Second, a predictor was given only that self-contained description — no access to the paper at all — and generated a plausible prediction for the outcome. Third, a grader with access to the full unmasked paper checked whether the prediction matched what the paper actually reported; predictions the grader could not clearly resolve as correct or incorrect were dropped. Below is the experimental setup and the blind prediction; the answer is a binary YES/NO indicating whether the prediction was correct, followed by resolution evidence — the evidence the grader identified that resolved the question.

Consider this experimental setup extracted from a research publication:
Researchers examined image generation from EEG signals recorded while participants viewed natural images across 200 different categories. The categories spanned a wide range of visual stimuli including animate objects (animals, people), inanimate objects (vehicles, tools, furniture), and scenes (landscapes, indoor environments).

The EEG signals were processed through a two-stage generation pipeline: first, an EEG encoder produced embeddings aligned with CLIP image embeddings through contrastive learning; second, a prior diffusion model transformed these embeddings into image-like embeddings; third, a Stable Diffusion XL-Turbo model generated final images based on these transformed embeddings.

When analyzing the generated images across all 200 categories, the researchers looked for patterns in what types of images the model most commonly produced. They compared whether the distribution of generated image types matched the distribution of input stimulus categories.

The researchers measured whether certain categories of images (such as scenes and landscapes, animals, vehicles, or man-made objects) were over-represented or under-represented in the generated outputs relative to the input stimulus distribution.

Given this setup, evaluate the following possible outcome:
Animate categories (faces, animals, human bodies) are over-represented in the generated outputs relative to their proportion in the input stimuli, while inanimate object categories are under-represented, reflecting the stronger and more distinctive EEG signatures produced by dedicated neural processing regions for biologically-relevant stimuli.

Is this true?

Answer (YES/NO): NO